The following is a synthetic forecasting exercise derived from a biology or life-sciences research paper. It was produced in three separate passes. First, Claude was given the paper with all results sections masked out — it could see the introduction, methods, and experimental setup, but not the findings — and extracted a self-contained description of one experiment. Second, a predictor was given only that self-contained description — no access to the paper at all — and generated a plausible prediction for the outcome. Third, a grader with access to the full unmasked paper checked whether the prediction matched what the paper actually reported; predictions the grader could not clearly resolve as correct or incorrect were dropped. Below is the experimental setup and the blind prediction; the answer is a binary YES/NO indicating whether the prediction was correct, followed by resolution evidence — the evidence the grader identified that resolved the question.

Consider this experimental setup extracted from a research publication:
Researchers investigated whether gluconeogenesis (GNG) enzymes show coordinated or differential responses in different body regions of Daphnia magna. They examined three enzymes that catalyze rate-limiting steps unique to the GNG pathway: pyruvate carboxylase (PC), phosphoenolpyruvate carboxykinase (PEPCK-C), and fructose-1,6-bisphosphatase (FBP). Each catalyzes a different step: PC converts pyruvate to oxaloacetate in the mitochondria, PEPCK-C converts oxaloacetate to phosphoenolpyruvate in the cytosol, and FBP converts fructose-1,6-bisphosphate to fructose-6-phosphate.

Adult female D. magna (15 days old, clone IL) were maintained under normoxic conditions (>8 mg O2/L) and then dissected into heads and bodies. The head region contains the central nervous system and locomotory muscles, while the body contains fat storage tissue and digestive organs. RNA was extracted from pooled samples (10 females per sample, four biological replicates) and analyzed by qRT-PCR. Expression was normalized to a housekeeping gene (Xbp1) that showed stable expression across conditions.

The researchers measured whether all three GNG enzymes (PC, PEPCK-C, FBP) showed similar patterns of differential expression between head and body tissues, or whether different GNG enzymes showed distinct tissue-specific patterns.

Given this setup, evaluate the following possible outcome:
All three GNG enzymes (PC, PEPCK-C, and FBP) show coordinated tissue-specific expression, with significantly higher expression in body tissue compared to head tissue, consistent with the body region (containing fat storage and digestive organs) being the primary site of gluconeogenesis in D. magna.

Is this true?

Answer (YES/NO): NO